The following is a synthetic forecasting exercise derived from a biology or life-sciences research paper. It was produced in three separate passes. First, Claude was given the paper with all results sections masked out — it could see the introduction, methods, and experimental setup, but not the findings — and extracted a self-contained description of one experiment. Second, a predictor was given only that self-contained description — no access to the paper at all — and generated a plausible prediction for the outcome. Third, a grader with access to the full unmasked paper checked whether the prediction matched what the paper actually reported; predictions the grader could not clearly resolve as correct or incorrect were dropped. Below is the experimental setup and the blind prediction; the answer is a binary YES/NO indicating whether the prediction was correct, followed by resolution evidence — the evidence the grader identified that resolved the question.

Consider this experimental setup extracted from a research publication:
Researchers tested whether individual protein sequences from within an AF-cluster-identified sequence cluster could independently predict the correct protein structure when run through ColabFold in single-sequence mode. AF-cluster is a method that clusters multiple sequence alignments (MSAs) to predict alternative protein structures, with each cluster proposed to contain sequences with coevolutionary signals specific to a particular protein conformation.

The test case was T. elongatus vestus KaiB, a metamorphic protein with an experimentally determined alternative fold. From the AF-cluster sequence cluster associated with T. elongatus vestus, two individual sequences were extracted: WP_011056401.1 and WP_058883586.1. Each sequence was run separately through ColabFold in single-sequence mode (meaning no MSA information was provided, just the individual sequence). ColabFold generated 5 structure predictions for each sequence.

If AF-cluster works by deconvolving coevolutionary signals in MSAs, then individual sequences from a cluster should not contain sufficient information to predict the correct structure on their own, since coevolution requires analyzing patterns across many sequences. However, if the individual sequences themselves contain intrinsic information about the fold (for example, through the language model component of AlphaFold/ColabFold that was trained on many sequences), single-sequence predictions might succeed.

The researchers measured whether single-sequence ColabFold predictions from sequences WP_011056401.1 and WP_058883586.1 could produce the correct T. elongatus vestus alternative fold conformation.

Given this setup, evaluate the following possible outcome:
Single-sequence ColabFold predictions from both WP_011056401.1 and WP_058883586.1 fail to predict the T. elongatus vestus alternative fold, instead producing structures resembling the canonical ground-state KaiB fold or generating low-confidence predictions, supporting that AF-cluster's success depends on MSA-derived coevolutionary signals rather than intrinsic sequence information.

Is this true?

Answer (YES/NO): NO